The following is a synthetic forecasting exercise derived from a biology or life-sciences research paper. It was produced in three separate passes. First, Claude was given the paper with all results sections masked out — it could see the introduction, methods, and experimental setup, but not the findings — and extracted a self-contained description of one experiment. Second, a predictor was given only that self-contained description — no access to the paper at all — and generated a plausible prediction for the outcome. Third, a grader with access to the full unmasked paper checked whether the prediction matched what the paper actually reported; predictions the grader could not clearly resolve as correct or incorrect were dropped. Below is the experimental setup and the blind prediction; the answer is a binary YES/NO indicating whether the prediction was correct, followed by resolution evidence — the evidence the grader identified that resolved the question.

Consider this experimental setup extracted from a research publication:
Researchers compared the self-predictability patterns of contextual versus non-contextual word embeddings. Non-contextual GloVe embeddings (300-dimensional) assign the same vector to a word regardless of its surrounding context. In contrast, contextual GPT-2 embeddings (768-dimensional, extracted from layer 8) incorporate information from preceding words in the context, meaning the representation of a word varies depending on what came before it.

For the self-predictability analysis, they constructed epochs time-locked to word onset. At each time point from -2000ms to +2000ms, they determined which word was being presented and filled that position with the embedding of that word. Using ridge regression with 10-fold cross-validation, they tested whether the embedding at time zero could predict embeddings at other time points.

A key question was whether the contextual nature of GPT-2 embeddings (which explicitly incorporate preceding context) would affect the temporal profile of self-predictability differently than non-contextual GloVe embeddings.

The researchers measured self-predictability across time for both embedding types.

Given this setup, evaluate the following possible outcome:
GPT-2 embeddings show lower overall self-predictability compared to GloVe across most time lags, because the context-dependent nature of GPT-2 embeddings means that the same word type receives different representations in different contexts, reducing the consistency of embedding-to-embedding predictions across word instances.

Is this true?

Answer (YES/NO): NO